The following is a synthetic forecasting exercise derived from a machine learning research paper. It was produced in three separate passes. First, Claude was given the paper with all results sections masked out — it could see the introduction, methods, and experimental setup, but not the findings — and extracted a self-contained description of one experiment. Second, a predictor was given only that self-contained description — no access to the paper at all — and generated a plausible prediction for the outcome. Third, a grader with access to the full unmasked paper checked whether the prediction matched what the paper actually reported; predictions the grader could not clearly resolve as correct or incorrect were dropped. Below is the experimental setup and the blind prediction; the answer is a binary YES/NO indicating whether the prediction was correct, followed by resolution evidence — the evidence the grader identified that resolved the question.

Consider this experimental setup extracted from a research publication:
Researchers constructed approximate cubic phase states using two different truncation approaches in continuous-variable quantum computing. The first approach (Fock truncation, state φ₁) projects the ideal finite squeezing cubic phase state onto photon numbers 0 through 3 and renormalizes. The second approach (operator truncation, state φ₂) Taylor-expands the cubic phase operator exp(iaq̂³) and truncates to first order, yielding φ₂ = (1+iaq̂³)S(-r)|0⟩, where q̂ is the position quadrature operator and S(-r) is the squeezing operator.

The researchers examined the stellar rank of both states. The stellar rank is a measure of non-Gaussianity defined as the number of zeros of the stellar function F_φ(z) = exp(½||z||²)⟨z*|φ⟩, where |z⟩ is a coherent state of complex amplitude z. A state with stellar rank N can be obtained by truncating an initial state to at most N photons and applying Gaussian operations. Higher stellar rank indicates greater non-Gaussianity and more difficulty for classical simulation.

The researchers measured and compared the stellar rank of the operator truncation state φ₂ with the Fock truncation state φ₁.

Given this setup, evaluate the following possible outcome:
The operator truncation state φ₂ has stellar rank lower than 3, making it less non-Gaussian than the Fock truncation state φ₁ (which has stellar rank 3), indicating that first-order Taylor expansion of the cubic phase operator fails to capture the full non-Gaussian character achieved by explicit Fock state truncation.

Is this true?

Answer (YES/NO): NO